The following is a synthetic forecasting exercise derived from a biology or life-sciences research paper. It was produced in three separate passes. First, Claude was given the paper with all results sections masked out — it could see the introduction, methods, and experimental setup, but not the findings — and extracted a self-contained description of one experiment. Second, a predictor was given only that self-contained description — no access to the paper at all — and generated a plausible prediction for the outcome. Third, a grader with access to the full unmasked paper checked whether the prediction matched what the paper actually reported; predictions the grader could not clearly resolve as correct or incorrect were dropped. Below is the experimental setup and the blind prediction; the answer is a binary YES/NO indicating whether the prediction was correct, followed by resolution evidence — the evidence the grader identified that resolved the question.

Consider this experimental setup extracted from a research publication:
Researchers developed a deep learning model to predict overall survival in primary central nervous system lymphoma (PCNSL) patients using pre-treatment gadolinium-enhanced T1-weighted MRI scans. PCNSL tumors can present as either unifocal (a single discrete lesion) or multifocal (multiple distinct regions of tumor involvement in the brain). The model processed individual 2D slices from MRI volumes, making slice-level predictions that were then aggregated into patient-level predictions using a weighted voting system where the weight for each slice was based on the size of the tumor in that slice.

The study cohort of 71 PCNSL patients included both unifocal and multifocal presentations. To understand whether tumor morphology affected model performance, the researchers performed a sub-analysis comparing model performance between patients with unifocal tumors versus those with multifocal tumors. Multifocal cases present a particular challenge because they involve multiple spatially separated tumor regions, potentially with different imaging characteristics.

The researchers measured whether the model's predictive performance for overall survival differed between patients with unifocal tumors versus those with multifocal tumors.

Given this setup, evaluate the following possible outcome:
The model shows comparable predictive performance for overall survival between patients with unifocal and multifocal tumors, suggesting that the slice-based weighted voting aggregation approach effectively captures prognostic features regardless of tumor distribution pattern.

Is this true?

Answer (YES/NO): NO